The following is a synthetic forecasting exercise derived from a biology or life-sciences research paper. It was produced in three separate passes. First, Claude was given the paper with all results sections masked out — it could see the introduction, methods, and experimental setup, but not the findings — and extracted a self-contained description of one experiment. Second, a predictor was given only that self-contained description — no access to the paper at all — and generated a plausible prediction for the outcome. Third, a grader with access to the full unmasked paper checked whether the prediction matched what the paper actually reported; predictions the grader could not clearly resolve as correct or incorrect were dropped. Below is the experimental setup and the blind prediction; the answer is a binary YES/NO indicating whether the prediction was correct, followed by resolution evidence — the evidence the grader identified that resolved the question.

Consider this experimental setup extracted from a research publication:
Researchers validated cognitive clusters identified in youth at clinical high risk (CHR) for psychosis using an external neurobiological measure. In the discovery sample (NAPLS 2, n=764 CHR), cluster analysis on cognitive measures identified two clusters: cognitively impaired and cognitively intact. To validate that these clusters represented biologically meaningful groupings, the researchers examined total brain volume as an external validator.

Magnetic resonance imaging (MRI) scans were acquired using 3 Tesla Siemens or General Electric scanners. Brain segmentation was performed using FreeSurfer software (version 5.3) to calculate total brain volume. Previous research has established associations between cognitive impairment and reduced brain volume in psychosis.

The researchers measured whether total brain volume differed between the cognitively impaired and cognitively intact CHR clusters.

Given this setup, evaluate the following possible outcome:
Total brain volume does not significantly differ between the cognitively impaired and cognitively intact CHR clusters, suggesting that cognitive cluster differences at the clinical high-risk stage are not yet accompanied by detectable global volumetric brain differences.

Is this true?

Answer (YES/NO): NO